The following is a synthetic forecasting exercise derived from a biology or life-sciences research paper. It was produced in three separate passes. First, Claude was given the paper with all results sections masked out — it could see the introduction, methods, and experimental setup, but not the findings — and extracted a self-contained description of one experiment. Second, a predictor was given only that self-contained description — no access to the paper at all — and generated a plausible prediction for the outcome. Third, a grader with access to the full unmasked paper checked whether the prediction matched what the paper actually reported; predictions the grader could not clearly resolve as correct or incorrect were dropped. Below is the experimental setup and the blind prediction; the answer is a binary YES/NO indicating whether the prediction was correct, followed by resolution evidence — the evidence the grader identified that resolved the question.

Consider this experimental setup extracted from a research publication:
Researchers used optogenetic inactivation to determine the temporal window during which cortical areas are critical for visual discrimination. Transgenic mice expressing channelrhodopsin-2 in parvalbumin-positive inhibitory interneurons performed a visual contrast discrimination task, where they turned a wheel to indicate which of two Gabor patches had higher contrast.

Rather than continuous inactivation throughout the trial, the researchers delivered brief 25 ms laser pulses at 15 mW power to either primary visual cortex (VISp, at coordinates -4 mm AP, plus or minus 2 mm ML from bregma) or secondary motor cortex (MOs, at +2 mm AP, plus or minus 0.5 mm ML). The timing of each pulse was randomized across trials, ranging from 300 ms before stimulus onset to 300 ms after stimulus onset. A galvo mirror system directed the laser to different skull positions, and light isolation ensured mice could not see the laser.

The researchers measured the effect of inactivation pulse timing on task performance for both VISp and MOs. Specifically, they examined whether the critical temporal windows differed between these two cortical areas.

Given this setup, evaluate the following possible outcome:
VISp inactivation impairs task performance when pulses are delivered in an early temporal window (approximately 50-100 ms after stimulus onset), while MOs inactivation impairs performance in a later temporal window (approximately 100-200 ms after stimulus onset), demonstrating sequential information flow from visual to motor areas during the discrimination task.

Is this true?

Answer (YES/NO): NO